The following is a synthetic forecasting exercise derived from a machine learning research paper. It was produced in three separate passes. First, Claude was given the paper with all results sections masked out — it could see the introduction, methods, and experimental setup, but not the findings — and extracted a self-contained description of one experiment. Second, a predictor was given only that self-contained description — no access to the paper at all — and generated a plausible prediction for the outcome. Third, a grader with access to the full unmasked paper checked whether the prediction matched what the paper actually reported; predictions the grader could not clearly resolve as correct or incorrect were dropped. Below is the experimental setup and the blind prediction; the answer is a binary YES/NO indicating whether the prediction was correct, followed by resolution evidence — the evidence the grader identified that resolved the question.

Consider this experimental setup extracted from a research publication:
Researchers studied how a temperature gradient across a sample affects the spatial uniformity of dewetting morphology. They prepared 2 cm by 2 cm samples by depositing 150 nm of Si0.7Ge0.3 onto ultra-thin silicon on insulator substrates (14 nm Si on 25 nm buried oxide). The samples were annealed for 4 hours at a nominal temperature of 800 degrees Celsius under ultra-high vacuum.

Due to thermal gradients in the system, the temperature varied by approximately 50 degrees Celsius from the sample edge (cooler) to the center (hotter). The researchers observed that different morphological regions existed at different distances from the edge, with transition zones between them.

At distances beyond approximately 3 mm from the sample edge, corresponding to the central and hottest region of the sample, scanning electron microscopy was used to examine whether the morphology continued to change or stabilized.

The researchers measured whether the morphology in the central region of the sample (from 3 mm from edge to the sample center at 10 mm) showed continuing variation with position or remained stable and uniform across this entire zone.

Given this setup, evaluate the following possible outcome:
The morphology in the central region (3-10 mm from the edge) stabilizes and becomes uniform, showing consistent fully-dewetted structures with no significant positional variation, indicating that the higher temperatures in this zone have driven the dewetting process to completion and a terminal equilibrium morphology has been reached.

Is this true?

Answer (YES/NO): YES